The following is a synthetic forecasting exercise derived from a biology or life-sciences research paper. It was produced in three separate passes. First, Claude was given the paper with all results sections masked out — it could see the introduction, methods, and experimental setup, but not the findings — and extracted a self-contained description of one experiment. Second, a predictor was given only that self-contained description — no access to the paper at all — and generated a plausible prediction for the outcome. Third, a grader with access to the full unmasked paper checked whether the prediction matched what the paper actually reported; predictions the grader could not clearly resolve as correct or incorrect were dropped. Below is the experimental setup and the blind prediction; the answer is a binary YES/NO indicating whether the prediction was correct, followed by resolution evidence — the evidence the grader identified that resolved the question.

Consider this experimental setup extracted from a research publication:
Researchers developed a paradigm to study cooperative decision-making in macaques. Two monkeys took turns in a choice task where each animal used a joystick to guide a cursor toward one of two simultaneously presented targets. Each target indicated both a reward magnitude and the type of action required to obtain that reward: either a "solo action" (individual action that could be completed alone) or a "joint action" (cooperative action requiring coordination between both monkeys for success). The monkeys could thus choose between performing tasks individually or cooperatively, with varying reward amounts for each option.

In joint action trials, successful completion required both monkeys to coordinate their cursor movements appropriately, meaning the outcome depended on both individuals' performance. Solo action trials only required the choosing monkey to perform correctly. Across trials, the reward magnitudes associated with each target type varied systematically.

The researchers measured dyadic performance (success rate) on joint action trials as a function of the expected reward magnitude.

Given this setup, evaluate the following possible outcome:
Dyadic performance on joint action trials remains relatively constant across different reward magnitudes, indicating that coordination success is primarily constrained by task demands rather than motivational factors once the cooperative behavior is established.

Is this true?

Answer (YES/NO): NO